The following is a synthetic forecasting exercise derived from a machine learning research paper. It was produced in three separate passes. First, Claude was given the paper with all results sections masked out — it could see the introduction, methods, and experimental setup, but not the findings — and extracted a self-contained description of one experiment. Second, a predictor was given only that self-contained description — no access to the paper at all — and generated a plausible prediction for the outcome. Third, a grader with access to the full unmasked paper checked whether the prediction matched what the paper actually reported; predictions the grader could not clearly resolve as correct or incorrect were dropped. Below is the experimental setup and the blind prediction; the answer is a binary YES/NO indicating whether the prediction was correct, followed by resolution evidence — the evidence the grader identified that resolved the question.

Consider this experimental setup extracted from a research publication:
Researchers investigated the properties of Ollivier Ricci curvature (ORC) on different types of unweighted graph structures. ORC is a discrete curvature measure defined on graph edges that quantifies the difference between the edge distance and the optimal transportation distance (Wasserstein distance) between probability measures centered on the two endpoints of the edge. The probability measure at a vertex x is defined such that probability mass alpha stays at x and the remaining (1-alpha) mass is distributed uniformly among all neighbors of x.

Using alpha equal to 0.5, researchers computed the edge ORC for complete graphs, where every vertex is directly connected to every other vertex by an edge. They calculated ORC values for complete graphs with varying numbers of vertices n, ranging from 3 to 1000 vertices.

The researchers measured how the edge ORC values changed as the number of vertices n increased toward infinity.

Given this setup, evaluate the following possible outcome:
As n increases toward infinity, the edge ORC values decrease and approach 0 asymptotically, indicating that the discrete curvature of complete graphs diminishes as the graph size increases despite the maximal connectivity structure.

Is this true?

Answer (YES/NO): NO